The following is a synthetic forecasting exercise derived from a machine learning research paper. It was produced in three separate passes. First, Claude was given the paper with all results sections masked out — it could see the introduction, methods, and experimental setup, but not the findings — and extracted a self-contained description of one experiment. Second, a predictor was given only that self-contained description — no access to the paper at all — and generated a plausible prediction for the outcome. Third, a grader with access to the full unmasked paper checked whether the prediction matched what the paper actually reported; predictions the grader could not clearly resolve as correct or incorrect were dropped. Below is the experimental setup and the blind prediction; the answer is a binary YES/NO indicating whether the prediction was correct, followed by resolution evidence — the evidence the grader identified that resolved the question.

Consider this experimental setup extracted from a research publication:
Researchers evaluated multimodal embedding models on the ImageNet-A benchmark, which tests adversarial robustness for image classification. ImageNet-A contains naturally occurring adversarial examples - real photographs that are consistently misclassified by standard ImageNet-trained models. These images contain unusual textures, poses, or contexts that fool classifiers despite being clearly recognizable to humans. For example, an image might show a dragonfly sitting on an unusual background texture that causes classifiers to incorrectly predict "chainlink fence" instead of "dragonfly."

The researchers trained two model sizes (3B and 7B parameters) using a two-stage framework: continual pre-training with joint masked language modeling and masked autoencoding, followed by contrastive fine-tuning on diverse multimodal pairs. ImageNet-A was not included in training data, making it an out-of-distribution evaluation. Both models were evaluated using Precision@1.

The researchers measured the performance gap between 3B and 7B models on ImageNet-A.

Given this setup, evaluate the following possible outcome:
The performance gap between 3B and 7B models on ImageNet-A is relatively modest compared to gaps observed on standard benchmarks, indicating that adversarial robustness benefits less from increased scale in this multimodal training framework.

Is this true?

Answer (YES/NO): NO